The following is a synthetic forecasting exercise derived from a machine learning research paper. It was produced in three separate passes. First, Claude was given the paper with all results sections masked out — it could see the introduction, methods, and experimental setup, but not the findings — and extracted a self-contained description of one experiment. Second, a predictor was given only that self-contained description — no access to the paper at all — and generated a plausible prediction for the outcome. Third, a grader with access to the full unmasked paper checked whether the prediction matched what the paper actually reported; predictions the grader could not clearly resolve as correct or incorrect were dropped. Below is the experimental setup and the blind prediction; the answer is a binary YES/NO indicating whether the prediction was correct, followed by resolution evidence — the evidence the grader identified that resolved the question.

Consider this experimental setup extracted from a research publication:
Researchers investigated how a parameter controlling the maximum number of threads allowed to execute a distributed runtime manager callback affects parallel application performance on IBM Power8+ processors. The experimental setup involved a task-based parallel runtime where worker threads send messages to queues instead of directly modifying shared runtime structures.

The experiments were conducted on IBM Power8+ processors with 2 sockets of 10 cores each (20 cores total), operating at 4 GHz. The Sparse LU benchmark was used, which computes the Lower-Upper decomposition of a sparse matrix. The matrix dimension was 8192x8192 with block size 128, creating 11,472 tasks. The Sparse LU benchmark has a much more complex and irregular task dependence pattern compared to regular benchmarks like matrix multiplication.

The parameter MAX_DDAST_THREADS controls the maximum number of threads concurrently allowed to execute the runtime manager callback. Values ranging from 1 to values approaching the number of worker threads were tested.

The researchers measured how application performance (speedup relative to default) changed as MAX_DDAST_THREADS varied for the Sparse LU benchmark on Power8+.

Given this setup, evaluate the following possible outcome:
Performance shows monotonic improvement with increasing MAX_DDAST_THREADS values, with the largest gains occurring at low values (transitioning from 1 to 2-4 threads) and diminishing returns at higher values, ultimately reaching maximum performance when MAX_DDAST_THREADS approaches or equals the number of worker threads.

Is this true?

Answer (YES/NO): NO